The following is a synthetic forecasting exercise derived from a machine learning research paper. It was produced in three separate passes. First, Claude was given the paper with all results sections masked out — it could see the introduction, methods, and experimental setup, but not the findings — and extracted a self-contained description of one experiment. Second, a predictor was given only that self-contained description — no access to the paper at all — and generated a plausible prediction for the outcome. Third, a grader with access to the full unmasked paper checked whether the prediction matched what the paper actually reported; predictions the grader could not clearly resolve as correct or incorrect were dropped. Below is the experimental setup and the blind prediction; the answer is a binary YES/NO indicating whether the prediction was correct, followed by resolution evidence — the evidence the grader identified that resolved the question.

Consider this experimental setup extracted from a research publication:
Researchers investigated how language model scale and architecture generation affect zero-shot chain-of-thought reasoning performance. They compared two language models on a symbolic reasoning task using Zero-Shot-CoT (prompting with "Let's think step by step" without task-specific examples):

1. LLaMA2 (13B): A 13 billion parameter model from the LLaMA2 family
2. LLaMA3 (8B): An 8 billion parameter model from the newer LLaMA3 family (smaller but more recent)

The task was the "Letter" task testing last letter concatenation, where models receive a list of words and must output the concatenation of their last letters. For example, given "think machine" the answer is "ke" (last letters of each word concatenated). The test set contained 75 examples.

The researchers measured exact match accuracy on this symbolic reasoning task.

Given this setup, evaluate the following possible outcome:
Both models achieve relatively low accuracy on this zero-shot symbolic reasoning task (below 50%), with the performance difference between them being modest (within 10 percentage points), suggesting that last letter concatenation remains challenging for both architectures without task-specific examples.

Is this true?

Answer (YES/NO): NO